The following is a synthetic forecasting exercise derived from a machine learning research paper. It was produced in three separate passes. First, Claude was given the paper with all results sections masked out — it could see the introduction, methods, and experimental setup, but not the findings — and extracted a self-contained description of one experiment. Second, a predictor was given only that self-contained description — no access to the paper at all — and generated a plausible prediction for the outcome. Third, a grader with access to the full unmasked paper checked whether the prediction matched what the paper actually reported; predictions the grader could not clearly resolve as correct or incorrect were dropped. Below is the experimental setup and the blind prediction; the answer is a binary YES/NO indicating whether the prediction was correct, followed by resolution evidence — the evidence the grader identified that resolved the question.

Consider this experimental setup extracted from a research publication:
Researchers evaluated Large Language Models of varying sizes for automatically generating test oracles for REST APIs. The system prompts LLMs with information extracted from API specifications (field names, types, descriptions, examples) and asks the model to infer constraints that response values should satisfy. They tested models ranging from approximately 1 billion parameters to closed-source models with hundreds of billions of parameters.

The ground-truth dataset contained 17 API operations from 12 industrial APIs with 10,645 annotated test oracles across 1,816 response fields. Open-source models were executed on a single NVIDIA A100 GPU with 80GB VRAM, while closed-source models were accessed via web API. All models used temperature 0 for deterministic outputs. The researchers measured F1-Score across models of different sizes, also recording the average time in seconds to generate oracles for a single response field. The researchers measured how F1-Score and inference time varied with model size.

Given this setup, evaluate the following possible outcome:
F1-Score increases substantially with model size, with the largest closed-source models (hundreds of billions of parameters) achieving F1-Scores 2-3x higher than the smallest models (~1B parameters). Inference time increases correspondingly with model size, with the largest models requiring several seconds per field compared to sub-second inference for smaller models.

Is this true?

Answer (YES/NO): NO